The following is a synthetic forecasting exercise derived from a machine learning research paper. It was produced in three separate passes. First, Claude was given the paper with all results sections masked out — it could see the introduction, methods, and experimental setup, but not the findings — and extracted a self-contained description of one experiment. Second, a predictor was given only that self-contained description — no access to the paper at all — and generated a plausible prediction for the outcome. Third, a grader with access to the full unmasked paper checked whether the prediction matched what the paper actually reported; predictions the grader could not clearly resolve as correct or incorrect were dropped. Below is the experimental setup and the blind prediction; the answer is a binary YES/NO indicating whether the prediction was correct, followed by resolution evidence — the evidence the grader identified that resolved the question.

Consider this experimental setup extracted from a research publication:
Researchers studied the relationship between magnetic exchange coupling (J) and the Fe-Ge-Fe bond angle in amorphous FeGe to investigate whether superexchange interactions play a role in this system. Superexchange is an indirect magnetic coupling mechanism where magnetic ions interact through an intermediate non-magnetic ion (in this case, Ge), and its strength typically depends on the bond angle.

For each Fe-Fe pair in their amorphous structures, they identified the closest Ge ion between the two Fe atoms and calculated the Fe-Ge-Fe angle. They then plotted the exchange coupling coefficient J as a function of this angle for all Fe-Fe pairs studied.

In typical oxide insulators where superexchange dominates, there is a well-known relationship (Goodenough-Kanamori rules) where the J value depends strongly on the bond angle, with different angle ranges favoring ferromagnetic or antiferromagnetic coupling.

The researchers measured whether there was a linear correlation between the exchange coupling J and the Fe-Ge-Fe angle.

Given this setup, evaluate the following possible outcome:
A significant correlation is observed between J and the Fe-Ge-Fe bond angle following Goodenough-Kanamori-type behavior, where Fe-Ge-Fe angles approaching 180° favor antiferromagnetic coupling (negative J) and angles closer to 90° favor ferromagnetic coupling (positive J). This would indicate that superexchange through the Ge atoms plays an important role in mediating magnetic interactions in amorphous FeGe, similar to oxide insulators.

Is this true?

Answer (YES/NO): NO